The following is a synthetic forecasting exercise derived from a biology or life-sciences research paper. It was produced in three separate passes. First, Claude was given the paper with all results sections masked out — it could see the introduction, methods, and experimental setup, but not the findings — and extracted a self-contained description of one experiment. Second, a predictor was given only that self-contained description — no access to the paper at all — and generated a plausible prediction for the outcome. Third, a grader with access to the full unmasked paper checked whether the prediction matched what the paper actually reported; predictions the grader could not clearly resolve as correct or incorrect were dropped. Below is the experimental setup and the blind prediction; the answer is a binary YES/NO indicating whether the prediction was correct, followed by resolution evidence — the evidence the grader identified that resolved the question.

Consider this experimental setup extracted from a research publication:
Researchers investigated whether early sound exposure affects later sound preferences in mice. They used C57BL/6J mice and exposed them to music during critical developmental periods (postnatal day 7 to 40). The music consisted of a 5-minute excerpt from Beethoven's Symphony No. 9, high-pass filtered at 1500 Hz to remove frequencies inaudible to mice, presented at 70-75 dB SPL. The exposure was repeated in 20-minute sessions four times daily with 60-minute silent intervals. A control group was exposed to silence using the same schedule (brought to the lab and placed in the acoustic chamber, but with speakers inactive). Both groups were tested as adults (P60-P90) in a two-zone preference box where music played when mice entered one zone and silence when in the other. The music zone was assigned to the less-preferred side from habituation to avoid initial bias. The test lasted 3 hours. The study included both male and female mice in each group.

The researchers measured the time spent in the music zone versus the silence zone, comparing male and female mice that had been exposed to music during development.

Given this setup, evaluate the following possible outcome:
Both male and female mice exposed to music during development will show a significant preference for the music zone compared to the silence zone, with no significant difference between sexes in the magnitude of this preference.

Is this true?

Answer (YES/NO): NO